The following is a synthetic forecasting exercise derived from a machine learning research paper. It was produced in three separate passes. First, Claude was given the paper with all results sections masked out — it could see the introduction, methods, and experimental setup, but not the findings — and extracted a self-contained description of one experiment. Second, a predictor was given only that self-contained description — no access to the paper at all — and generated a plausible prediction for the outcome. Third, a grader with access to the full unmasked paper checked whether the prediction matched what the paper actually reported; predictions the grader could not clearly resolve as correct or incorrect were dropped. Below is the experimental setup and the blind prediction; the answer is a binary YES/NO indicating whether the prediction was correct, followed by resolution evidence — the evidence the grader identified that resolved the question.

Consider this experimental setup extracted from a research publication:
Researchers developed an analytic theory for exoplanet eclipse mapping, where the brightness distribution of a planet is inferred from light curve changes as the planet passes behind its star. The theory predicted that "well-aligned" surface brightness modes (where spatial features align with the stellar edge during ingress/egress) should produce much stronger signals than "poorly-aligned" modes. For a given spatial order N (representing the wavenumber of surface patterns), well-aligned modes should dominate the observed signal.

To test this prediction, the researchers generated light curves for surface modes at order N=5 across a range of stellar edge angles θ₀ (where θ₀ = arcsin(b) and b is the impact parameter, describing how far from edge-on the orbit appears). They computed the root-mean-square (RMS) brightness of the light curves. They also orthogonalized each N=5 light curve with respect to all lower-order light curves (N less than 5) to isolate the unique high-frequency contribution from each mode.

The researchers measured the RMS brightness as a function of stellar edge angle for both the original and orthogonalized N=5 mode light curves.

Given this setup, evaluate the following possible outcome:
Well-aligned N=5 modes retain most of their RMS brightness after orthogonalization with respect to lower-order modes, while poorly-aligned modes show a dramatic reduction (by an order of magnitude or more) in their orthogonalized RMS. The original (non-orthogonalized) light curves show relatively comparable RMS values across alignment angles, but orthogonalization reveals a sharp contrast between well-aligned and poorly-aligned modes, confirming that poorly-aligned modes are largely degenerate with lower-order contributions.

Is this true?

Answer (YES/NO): NO